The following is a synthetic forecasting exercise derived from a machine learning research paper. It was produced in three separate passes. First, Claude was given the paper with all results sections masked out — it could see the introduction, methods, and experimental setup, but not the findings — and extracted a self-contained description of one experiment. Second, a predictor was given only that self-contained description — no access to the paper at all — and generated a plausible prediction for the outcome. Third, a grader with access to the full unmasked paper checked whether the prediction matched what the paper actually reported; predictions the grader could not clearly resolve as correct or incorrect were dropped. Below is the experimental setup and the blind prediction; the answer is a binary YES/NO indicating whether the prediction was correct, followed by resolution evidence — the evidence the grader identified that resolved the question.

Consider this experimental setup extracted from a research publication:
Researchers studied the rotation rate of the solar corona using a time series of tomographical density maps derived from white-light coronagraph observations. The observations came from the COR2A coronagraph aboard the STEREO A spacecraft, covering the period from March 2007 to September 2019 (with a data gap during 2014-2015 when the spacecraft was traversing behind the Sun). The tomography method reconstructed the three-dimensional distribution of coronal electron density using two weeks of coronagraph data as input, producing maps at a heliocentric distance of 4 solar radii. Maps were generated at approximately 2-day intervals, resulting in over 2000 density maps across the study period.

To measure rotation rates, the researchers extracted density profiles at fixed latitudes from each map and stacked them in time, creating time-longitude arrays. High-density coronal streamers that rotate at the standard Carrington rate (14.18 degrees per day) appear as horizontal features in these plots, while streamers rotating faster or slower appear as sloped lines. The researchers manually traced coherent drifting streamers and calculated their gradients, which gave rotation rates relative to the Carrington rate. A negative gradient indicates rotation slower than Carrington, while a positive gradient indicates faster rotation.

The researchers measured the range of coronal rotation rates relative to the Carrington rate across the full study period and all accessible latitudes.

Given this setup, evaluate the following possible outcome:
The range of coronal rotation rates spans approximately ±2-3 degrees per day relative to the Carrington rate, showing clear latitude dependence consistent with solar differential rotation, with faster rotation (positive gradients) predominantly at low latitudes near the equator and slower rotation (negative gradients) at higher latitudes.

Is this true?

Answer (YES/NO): NO